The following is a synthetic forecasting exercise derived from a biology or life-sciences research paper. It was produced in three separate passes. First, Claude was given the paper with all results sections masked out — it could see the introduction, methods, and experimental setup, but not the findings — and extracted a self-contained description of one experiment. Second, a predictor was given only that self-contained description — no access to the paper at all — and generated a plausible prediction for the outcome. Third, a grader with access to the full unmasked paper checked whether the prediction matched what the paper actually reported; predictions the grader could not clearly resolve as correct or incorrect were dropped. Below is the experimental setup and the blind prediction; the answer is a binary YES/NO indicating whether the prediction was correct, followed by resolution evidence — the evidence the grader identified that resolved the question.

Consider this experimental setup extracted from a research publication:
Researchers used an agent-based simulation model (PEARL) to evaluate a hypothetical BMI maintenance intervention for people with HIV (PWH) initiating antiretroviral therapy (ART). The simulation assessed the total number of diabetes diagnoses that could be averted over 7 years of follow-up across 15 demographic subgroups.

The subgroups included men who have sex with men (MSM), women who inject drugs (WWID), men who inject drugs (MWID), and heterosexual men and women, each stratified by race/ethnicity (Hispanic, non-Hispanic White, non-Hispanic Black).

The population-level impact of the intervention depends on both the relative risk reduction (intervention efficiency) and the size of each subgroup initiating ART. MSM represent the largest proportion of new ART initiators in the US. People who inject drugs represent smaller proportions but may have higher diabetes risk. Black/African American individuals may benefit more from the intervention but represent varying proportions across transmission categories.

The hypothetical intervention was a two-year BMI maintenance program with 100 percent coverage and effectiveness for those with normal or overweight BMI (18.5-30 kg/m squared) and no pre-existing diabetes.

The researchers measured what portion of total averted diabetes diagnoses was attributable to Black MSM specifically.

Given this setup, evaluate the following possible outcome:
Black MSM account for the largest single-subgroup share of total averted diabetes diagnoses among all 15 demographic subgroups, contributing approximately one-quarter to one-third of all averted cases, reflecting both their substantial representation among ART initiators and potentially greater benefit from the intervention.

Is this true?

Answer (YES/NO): NO